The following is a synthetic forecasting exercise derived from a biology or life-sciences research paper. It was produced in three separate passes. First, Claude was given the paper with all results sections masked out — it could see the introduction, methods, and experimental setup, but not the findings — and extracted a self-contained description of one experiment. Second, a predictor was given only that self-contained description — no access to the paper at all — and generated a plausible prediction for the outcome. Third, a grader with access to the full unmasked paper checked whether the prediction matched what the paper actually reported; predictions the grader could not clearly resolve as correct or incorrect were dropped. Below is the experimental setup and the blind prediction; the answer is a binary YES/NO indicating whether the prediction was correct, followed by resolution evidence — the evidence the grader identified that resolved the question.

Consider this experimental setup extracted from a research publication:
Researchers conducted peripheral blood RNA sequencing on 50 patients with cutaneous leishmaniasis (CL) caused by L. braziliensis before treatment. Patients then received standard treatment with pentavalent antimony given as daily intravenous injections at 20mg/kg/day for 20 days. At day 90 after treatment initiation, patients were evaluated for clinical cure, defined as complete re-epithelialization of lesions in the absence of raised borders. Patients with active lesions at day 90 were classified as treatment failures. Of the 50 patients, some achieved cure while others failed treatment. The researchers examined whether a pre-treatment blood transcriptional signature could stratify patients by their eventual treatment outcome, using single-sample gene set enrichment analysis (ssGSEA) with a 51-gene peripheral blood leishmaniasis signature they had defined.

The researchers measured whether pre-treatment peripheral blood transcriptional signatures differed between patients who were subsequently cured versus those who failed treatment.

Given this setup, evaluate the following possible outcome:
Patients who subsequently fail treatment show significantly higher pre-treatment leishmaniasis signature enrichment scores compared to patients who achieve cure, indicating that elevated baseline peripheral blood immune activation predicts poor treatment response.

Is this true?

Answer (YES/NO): NO